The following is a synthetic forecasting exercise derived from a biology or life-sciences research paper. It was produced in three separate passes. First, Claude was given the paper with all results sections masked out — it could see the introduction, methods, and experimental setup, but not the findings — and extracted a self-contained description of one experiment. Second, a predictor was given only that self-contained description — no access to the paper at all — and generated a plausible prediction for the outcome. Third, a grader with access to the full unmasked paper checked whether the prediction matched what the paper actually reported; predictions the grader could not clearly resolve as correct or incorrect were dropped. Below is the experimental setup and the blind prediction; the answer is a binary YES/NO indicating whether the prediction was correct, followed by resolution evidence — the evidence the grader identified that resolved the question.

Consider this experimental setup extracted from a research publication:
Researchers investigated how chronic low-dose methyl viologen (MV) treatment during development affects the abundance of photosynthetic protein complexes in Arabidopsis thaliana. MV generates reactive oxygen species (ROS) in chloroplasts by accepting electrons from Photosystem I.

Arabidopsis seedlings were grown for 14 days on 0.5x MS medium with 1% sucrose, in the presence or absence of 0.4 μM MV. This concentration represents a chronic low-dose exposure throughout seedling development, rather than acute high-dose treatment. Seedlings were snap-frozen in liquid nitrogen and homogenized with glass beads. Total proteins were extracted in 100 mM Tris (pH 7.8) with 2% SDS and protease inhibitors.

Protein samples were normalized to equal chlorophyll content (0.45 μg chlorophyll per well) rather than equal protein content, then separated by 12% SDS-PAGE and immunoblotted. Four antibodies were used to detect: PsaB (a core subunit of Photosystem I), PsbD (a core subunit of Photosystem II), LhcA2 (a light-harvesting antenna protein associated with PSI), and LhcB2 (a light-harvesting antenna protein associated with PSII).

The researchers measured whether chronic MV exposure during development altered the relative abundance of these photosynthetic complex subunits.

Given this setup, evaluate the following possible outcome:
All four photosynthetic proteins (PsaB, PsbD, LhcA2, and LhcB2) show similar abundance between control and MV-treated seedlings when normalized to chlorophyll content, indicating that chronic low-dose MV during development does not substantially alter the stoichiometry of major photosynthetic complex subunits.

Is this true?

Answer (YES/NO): NO